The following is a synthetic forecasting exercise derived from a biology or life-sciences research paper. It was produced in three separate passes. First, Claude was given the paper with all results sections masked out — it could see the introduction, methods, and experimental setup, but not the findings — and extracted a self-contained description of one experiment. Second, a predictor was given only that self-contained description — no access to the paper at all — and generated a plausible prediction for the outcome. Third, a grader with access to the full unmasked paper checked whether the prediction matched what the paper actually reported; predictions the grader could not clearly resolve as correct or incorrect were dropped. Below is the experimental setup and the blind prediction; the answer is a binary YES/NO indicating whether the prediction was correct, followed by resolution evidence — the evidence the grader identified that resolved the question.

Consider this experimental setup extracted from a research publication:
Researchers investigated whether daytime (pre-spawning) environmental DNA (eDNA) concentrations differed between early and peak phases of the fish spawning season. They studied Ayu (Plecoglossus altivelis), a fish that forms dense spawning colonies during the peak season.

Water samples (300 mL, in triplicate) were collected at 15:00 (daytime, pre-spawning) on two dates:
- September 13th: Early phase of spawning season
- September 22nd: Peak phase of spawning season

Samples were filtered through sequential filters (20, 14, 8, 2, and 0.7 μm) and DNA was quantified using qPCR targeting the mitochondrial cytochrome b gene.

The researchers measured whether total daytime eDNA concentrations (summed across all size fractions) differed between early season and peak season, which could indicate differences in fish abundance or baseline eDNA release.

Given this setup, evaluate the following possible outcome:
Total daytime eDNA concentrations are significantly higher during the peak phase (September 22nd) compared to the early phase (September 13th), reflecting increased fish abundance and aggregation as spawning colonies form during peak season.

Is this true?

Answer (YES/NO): NO